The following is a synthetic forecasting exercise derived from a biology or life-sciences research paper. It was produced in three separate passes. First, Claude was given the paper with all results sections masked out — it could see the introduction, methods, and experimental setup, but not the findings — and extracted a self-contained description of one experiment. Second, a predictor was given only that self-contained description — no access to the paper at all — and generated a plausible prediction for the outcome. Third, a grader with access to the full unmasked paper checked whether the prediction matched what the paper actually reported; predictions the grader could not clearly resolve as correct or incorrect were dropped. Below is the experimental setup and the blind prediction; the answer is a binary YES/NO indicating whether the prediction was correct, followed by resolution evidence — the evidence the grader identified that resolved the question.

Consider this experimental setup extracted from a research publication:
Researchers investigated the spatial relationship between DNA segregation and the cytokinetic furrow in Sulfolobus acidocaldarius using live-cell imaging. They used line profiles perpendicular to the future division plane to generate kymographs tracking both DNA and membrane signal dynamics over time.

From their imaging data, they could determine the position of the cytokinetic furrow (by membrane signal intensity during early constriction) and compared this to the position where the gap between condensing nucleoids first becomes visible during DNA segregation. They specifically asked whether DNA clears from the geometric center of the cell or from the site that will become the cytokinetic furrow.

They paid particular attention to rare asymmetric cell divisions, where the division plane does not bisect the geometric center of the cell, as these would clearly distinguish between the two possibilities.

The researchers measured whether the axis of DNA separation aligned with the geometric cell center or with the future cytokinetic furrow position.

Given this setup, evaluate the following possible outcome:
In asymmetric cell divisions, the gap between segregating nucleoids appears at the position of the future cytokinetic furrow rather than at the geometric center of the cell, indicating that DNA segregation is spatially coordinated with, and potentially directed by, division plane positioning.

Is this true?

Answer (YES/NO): YES